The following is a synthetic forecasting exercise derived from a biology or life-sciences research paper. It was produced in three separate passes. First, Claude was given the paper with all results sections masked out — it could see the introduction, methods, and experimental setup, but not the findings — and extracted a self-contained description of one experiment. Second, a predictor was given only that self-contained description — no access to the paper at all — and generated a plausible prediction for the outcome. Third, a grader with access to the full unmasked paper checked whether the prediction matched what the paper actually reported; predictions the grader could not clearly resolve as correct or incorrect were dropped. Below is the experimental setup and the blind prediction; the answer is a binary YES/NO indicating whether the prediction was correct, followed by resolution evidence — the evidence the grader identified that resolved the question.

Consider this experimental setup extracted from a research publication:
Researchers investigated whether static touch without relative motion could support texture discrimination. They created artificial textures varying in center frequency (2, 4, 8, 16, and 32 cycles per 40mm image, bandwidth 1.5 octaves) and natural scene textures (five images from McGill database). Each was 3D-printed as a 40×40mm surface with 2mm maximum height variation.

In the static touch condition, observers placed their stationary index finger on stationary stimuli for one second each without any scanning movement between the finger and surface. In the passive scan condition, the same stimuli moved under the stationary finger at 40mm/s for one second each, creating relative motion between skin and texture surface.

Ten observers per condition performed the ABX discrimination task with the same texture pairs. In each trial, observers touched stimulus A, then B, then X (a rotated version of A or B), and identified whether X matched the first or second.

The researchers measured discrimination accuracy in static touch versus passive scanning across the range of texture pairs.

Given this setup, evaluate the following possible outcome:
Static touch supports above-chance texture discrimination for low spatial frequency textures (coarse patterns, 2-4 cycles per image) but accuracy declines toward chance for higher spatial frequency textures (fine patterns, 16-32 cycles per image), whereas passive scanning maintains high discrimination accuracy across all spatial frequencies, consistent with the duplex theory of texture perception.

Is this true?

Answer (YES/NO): NO